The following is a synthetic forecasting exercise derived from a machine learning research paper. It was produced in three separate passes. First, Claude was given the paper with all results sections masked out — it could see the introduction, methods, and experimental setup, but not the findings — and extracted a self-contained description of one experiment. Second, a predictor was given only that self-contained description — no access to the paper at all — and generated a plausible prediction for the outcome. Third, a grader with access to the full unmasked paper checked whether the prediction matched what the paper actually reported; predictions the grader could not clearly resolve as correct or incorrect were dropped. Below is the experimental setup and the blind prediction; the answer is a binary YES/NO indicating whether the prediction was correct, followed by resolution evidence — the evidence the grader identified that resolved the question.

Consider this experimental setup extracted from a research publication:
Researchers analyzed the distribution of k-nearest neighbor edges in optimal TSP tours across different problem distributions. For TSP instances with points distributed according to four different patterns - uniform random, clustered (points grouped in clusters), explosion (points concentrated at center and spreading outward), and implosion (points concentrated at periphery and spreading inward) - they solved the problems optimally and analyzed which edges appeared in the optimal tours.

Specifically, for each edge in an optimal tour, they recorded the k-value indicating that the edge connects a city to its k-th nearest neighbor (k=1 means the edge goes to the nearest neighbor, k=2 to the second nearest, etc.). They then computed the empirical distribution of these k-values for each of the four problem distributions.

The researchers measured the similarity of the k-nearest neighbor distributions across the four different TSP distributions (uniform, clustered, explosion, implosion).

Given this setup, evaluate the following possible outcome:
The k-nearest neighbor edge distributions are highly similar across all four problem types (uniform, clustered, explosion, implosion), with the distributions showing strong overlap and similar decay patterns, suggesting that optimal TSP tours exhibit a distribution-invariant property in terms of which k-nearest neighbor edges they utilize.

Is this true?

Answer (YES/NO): YES